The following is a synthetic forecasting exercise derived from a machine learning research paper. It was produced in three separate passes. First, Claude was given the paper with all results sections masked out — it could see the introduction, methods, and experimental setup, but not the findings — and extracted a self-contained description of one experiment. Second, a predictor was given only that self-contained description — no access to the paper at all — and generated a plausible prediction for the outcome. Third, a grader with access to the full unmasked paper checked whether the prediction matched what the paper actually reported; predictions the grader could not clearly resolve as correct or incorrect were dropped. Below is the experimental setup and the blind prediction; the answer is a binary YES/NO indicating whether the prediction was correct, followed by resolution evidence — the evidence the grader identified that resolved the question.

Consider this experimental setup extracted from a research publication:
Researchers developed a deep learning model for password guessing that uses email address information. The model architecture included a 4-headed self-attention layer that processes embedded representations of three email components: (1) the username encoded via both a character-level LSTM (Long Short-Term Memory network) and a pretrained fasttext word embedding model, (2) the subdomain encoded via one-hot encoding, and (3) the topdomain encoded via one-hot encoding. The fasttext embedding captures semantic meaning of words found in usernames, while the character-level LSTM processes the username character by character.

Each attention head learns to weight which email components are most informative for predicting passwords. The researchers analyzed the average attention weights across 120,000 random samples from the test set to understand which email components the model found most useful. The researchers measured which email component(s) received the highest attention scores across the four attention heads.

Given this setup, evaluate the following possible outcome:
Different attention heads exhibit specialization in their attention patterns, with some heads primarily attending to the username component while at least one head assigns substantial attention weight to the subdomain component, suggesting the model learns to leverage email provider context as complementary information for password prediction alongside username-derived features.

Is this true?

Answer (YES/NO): NO